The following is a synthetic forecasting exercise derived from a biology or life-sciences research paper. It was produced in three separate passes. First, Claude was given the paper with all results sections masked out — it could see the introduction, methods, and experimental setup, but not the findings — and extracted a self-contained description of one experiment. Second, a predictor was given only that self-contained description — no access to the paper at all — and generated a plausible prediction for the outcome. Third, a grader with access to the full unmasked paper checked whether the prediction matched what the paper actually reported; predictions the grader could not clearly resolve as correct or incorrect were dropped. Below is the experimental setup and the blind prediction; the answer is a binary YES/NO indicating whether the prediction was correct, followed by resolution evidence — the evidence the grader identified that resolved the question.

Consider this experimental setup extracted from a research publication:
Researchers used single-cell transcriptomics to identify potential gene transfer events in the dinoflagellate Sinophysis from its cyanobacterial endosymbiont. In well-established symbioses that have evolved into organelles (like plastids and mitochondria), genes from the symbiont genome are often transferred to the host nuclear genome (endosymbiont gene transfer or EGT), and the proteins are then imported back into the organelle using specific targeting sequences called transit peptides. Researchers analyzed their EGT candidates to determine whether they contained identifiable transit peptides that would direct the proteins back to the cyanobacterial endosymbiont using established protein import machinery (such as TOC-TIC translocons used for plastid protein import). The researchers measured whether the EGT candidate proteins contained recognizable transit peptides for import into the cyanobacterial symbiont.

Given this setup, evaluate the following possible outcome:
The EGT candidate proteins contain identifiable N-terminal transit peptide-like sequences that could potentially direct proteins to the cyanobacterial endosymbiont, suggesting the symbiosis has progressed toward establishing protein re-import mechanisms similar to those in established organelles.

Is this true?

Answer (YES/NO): NO